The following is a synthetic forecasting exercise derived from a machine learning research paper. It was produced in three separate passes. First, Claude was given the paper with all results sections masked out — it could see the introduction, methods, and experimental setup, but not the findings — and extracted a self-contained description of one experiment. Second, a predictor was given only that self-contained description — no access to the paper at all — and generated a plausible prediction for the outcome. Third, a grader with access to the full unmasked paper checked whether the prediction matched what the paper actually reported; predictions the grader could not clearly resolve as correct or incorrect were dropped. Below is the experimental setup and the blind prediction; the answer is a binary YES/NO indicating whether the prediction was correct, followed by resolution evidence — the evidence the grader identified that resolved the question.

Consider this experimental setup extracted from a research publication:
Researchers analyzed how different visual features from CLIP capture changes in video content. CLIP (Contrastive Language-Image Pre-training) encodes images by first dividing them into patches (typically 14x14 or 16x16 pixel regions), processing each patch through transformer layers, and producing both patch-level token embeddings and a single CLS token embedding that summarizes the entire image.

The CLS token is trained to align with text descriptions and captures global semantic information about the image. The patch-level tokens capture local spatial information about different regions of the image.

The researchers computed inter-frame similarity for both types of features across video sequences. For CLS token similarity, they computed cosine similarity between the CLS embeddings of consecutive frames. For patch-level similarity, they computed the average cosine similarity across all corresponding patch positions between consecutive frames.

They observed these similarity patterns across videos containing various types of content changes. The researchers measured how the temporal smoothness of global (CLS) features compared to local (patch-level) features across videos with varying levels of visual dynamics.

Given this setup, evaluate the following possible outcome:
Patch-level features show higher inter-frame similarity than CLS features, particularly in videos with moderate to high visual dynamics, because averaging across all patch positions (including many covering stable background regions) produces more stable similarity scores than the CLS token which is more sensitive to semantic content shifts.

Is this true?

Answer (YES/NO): NO